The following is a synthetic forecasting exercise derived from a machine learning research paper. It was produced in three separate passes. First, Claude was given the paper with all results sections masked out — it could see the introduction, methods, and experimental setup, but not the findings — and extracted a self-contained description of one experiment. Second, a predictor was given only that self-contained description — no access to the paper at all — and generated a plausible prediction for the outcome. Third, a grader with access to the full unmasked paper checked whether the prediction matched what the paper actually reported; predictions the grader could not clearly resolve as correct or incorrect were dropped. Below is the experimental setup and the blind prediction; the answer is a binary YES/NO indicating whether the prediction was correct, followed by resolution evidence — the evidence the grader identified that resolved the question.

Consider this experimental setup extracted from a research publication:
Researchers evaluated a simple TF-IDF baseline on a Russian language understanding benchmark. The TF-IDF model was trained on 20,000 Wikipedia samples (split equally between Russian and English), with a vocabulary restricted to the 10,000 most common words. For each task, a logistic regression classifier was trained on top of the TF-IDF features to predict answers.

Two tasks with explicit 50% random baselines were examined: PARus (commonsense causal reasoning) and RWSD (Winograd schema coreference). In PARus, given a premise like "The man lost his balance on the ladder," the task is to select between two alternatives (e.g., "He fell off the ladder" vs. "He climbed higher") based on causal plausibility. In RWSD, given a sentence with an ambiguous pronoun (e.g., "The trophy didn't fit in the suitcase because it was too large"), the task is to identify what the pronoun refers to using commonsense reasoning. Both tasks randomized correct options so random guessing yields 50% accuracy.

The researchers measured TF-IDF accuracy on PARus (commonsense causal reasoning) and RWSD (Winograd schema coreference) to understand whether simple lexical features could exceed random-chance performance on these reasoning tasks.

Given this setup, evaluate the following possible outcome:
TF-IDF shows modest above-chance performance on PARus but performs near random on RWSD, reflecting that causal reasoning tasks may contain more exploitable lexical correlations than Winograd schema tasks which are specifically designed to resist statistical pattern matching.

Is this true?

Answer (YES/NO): NO